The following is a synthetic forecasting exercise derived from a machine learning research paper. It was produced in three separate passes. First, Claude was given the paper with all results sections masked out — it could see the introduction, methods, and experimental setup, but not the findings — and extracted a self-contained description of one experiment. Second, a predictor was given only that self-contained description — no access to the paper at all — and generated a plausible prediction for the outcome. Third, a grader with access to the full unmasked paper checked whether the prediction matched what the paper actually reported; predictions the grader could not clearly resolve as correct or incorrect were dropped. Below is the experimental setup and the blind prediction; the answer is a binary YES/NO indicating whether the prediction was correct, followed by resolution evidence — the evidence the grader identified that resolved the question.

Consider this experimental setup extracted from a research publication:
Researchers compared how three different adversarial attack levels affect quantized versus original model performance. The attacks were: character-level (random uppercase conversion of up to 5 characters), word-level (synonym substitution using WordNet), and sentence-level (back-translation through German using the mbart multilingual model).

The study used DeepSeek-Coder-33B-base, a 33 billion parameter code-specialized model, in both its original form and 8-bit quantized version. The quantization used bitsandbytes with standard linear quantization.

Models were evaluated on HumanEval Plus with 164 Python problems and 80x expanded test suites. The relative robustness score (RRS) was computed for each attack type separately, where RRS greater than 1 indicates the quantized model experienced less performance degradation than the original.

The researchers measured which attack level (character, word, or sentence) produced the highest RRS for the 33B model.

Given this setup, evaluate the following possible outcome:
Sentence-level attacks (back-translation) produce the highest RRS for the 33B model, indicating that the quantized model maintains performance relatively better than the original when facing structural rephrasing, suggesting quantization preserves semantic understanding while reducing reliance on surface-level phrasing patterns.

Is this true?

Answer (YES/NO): NO